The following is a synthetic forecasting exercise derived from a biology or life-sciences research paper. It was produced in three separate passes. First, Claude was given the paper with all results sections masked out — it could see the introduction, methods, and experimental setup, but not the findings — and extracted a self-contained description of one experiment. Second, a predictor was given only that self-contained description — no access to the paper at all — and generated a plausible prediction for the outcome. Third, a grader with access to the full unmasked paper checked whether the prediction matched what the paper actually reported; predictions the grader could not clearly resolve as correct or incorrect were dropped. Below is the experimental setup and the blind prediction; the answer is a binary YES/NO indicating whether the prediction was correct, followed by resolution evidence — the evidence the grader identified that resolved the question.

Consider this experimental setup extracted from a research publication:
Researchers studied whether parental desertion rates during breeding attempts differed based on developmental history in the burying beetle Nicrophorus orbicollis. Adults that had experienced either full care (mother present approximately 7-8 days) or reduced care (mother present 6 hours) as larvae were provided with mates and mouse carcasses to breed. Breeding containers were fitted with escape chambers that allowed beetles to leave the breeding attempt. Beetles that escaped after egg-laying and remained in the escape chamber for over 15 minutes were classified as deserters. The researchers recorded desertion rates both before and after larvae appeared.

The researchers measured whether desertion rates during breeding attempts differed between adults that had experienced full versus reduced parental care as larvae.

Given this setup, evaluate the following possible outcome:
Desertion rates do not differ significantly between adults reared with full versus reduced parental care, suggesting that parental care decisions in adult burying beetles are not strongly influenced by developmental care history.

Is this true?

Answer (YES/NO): YES